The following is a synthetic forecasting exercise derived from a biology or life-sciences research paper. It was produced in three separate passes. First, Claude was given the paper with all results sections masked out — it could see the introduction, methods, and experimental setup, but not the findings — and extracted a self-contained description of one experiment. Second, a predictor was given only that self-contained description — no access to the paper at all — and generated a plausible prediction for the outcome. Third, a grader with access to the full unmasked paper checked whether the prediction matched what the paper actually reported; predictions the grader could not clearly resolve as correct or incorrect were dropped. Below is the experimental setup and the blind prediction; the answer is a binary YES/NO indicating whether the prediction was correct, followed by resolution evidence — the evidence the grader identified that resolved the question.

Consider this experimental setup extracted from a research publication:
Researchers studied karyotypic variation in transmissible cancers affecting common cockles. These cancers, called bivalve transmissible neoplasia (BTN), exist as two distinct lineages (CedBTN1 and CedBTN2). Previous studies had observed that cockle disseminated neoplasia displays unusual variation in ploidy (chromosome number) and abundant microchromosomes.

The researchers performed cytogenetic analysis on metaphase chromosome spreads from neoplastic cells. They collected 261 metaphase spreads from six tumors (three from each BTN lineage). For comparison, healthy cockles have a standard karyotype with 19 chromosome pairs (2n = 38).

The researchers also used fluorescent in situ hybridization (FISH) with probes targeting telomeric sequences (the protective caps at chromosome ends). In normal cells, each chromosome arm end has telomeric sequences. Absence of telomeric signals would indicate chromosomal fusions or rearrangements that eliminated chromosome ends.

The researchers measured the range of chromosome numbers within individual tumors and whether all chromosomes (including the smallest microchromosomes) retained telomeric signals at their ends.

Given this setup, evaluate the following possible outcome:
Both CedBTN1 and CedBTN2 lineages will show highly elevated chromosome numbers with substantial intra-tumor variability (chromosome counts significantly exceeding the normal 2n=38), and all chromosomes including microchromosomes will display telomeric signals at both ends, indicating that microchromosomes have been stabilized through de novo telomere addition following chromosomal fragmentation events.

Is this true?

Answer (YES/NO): YES